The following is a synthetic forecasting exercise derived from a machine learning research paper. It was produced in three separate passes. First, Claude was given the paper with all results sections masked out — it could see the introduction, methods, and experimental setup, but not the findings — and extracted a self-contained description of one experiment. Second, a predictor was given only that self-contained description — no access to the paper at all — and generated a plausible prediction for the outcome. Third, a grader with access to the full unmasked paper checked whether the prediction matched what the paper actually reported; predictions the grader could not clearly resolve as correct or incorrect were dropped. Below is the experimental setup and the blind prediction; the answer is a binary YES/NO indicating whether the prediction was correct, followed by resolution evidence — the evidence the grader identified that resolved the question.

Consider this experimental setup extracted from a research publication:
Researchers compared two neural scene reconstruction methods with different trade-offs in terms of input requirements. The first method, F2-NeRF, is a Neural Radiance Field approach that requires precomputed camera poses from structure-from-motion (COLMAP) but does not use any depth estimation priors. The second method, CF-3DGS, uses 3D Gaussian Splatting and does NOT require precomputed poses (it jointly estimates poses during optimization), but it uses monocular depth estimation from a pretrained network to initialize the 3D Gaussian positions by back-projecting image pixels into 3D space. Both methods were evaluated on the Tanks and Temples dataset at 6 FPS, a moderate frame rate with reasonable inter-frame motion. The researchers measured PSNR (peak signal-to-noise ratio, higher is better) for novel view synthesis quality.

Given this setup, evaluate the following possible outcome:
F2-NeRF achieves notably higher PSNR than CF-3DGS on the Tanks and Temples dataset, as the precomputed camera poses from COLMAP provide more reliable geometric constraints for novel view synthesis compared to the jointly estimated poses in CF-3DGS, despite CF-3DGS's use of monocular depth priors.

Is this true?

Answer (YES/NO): NO